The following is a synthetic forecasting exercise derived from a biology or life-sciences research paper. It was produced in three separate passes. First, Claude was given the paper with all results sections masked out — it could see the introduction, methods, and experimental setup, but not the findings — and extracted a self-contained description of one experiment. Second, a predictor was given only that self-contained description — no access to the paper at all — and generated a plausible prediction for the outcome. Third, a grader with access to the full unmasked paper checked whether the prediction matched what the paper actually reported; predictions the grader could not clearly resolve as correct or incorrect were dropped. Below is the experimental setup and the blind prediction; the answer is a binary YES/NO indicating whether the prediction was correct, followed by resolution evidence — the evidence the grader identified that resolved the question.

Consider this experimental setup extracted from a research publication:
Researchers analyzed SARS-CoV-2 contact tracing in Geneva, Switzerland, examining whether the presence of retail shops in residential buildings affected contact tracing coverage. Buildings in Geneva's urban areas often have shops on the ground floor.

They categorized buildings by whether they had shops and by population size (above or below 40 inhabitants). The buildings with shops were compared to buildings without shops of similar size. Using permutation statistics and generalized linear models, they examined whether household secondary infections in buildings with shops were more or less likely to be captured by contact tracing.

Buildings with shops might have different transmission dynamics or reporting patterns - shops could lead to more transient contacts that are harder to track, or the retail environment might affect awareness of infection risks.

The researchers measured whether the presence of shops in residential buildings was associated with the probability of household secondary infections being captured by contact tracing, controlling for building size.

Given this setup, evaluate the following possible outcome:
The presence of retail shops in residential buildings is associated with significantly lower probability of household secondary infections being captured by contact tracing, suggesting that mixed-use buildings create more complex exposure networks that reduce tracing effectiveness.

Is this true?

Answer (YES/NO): YES